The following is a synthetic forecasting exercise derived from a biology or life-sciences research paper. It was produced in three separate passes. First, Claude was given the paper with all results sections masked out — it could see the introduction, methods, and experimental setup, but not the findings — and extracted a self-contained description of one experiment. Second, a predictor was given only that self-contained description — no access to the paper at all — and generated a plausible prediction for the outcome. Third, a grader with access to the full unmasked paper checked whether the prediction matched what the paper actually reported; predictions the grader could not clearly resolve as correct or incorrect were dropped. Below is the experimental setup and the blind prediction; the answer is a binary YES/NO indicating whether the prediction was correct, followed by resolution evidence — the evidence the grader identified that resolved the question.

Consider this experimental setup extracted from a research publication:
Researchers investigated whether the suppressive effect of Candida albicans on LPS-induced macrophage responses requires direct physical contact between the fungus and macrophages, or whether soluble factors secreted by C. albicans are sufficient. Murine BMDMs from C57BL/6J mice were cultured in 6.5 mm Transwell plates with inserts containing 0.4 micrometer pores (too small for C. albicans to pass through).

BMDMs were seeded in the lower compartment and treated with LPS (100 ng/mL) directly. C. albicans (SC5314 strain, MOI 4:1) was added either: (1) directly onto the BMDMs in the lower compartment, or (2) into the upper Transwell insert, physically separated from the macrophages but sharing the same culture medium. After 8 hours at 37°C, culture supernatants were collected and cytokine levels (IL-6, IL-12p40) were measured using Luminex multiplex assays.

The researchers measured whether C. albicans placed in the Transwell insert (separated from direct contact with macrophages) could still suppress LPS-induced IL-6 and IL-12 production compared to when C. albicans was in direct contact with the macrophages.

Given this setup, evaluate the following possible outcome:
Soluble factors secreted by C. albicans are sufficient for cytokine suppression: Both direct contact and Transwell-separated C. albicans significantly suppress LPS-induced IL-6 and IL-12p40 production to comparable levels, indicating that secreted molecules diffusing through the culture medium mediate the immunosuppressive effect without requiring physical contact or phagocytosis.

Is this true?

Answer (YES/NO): NO